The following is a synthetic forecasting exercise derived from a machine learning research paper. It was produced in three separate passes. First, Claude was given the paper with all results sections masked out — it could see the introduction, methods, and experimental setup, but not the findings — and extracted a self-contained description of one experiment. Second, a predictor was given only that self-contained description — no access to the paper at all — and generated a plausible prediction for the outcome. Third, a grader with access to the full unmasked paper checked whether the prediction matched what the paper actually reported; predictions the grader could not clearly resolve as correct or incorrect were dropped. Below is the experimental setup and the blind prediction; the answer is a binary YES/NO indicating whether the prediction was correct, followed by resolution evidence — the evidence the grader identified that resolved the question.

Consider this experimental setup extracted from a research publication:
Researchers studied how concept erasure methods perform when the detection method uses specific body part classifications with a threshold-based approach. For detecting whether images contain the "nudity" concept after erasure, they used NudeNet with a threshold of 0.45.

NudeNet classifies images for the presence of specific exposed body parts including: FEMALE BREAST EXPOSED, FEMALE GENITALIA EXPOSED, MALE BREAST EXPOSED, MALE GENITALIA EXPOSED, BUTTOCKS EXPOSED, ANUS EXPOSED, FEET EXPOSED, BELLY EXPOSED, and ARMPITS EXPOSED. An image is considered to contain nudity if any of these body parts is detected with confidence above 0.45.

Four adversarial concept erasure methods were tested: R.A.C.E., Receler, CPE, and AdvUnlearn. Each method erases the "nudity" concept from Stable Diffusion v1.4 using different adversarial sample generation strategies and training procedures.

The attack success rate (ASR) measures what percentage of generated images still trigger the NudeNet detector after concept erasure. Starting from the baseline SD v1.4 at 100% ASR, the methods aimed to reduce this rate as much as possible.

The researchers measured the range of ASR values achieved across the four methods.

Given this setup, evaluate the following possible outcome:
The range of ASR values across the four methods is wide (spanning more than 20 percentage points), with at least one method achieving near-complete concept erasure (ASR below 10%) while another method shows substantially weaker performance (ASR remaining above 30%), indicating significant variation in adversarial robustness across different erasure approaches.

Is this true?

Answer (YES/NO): NO